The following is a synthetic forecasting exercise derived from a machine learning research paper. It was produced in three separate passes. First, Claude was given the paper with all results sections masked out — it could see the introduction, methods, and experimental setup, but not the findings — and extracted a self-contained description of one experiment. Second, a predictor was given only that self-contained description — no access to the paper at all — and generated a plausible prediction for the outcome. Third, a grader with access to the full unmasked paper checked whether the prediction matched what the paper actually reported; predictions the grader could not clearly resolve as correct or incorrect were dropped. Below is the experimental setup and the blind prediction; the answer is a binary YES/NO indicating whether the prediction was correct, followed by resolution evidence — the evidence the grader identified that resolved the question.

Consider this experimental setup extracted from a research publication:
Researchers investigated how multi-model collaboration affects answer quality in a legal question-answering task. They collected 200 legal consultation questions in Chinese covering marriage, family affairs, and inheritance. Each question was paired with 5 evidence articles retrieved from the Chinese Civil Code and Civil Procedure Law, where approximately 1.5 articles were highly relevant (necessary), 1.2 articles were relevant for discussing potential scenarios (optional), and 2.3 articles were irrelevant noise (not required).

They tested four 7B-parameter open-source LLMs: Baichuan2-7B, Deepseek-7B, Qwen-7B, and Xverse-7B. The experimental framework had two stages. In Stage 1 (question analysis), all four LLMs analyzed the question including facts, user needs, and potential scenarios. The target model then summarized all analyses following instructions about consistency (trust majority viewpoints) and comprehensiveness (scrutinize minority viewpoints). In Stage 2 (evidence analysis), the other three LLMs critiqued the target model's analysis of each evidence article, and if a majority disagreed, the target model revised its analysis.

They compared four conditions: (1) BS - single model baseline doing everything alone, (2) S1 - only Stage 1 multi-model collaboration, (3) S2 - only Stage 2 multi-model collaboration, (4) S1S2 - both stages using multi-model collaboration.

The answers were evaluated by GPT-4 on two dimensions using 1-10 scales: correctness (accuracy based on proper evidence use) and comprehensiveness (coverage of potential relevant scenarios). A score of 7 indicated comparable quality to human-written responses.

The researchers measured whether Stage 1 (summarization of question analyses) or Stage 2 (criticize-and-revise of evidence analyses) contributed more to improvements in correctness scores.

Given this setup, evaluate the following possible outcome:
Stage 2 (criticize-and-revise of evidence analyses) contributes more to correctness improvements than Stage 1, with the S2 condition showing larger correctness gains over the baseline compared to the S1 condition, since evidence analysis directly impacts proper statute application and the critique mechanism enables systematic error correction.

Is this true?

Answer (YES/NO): YES